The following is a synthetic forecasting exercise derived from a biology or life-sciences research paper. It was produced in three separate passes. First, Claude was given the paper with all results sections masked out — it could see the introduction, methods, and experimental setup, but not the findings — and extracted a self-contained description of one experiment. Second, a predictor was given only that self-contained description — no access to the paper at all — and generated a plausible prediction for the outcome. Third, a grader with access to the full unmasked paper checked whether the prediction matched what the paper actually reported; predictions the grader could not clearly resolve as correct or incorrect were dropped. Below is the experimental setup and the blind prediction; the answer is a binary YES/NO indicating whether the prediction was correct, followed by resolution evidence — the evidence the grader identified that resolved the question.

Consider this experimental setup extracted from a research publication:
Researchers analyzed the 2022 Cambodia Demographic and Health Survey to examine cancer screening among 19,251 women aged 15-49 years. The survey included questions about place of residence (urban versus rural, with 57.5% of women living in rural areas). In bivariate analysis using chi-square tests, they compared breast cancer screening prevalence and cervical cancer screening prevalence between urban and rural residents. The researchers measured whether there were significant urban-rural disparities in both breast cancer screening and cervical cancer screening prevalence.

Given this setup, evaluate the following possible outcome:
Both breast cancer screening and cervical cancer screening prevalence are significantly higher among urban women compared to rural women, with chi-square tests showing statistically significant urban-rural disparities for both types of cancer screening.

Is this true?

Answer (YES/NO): YES